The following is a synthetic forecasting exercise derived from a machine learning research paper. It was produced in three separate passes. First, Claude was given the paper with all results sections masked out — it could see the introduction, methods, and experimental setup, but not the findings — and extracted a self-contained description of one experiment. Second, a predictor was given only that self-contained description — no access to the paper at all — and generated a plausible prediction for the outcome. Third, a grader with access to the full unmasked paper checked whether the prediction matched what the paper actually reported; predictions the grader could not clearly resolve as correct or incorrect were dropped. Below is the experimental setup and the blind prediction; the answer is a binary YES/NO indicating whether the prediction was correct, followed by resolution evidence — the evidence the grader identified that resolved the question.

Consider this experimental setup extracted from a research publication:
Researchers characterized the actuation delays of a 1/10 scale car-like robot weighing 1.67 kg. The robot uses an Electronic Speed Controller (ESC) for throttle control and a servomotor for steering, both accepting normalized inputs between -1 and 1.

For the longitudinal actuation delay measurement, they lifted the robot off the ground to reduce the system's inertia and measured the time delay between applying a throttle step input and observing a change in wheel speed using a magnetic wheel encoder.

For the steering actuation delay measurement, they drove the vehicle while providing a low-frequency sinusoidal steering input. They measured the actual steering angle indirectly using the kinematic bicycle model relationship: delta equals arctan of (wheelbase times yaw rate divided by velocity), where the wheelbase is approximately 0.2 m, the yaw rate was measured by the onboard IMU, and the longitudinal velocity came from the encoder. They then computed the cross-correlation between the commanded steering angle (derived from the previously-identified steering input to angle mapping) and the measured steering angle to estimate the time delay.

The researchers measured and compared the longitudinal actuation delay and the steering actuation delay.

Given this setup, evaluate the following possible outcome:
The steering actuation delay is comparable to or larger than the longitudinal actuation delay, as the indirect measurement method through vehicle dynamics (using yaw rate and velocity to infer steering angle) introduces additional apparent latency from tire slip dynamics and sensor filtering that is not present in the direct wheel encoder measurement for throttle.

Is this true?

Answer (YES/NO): YES